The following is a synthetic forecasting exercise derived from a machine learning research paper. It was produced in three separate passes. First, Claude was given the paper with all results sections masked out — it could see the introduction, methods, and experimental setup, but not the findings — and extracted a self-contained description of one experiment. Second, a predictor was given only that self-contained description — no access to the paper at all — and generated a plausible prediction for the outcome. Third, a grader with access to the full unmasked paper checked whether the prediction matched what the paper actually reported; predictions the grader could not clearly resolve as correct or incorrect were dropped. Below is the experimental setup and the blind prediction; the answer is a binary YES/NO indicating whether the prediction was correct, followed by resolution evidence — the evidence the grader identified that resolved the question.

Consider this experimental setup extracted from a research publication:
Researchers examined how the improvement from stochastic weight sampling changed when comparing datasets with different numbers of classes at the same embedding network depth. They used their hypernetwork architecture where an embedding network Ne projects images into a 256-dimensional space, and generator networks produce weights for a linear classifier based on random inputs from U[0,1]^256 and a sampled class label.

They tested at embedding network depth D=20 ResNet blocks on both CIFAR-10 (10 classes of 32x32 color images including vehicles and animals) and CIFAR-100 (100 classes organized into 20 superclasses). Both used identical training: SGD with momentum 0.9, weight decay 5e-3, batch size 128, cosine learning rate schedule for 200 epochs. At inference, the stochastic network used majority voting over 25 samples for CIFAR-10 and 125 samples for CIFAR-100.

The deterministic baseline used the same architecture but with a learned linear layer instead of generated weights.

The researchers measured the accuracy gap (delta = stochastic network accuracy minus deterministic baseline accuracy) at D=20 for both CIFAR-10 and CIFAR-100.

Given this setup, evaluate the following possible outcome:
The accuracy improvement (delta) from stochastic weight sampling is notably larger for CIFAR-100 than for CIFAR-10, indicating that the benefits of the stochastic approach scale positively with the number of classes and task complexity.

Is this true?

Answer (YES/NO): YES